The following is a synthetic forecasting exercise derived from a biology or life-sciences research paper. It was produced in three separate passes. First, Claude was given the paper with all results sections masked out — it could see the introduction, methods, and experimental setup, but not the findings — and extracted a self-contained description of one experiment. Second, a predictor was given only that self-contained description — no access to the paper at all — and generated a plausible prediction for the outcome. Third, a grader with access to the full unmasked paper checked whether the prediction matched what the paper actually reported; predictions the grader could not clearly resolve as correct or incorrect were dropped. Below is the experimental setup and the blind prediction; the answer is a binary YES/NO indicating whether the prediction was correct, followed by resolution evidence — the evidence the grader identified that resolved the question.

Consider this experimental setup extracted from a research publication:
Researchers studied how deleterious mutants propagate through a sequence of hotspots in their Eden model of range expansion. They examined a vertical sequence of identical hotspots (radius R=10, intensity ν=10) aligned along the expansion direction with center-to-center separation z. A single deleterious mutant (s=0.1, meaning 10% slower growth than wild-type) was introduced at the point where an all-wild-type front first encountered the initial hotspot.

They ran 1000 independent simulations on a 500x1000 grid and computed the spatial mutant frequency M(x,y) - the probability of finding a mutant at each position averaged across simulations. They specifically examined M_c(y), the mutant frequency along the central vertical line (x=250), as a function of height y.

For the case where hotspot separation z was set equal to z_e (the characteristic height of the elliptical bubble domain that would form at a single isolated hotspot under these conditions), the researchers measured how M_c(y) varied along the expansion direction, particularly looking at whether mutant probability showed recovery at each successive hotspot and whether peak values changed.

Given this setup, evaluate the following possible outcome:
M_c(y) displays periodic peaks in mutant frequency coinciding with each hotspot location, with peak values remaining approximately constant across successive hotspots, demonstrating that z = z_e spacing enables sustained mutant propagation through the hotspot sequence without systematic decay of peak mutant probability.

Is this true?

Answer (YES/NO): NO